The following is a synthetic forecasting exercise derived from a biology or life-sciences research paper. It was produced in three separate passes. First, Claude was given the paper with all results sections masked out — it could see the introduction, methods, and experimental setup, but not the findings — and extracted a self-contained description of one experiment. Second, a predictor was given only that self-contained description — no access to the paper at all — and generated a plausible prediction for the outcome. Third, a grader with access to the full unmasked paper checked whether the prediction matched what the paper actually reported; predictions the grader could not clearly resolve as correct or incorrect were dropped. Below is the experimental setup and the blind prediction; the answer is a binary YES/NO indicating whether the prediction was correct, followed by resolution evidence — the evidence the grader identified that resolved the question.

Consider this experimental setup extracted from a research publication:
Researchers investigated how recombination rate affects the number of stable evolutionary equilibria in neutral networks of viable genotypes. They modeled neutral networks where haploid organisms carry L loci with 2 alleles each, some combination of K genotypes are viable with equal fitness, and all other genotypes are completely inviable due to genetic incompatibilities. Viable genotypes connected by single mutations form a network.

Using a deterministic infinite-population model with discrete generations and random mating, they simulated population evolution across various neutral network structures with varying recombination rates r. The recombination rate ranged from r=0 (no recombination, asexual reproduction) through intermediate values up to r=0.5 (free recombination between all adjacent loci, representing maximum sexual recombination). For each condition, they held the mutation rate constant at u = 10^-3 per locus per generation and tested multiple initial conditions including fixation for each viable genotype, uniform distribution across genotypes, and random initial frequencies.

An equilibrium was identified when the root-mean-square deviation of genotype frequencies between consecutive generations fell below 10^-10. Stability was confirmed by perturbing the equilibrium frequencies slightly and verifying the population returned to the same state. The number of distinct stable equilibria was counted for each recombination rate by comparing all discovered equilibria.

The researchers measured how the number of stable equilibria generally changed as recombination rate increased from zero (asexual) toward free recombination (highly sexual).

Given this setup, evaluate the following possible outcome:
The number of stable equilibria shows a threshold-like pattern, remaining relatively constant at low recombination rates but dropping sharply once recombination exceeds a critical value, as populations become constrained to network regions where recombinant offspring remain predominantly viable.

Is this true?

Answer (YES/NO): NO